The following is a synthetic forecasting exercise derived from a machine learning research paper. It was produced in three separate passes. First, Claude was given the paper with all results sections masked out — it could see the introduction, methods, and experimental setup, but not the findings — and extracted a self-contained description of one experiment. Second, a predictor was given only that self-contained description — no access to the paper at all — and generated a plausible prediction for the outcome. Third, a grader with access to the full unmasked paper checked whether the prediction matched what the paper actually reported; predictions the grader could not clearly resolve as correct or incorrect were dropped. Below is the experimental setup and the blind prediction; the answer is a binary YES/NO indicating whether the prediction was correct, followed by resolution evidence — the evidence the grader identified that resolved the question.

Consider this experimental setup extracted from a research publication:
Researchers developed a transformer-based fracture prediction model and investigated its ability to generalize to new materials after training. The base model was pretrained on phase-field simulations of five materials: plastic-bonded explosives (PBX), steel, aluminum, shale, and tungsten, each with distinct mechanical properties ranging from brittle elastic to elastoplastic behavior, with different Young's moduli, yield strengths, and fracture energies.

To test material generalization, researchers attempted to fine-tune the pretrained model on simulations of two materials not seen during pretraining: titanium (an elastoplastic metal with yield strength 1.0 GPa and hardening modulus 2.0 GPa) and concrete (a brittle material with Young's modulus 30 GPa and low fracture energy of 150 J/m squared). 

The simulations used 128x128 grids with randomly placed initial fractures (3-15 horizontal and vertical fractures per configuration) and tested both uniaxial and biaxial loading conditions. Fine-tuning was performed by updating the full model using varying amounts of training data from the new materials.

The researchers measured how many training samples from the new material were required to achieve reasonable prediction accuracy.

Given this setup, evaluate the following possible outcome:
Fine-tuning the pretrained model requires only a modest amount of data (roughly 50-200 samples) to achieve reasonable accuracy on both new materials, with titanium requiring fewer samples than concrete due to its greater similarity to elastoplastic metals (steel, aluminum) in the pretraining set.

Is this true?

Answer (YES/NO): NO